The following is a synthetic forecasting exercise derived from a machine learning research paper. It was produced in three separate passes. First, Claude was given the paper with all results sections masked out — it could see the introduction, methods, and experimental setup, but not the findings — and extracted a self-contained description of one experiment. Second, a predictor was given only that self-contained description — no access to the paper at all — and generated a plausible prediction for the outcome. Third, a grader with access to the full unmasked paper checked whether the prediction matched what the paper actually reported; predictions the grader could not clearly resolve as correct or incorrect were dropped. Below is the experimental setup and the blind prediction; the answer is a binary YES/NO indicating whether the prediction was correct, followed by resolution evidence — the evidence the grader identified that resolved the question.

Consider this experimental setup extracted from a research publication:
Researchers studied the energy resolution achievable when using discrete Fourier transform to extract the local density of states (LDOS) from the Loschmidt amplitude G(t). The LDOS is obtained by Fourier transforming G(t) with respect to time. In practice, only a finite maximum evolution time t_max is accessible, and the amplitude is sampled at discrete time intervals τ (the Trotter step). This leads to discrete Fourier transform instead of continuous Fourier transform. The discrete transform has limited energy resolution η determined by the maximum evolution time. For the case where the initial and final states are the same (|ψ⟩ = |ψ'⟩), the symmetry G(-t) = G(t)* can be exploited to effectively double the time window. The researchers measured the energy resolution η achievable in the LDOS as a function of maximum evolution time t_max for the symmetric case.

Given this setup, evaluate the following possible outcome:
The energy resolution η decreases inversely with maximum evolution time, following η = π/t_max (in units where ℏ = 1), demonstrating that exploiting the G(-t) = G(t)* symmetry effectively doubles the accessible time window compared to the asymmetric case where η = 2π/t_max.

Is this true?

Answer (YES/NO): YES